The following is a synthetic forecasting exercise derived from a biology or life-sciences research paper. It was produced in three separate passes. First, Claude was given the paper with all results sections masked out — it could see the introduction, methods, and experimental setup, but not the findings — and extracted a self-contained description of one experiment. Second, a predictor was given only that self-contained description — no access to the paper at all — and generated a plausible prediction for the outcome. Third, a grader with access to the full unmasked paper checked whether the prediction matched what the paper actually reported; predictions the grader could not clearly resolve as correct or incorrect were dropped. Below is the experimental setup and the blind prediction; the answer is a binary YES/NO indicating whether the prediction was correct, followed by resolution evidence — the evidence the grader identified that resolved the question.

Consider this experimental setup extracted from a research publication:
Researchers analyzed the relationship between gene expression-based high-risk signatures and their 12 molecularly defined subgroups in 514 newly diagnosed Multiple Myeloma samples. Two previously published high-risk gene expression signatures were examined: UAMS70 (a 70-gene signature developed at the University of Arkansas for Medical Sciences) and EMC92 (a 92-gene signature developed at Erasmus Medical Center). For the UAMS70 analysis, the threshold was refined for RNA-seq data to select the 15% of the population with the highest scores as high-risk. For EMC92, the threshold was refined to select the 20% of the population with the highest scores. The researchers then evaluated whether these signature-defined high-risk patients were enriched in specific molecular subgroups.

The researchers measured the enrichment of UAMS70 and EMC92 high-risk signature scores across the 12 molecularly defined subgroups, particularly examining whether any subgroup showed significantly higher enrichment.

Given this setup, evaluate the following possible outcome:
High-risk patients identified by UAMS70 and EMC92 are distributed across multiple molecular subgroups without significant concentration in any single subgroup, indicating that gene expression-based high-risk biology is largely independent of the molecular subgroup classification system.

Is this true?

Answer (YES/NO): NO